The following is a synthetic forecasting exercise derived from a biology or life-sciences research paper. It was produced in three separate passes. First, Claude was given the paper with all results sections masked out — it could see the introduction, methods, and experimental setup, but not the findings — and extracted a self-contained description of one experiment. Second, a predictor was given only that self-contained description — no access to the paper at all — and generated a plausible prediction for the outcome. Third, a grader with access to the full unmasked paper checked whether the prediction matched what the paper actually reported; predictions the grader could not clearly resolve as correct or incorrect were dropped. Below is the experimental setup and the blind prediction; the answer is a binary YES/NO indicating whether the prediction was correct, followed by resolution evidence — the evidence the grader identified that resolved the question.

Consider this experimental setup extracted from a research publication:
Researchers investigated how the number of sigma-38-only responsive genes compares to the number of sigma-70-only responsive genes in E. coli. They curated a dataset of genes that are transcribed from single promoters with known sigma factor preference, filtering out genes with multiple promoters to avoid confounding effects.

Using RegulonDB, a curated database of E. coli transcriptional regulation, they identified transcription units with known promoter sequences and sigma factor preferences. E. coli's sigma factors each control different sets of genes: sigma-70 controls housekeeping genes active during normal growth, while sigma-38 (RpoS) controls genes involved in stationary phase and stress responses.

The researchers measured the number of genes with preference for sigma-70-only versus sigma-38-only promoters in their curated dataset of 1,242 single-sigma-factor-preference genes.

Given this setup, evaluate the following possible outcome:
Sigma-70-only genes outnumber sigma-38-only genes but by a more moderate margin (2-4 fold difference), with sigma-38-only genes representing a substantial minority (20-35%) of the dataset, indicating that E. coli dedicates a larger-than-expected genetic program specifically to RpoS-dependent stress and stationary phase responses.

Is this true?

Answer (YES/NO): NO